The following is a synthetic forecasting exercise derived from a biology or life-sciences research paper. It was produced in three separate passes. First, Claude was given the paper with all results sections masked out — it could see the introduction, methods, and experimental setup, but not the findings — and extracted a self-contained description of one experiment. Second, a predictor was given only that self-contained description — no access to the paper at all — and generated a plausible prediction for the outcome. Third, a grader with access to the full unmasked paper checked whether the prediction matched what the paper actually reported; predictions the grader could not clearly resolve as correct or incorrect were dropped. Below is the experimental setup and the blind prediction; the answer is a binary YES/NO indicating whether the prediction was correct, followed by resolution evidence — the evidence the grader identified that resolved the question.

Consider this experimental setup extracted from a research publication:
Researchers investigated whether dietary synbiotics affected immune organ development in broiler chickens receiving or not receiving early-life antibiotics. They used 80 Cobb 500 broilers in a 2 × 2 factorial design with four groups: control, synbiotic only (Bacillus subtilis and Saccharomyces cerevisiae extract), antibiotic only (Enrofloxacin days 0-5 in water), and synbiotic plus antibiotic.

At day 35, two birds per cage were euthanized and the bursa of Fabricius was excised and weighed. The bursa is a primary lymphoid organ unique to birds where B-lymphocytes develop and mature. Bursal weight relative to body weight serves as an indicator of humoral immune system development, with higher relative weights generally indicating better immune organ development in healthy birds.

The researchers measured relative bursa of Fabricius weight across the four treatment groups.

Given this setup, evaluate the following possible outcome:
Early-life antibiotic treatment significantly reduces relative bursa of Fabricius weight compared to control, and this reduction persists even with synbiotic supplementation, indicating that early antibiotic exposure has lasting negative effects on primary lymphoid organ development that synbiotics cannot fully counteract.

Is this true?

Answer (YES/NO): NO